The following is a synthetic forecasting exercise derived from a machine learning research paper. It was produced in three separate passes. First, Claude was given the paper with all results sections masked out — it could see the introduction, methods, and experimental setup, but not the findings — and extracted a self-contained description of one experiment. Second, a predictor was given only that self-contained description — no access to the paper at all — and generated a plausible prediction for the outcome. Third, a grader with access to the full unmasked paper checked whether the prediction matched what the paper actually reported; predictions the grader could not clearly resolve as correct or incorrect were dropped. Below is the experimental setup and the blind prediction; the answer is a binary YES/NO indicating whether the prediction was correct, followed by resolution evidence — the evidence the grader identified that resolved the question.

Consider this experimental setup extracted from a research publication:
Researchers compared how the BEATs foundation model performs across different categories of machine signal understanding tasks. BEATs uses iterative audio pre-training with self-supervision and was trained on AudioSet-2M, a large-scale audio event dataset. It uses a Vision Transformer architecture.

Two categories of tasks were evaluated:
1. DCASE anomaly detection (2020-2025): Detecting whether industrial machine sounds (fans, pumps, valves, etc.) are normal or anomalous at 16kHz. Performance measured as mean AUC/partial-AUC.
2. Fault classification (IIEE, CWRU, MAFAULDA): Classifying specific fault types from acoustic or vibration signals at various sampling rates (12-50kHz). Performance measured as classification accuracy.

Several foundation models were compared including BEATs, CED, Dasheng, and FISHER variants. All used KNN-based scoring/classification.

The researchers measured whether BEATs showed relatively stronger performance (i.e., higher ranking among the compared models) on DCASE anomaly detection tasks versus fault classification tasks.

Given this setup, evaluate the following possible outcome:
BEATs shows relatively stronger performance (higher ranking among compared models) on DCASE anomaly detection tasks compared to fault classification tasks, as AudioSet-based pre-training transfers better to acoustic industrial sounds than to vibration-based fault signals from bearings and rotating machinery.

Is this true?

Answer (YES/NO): YES